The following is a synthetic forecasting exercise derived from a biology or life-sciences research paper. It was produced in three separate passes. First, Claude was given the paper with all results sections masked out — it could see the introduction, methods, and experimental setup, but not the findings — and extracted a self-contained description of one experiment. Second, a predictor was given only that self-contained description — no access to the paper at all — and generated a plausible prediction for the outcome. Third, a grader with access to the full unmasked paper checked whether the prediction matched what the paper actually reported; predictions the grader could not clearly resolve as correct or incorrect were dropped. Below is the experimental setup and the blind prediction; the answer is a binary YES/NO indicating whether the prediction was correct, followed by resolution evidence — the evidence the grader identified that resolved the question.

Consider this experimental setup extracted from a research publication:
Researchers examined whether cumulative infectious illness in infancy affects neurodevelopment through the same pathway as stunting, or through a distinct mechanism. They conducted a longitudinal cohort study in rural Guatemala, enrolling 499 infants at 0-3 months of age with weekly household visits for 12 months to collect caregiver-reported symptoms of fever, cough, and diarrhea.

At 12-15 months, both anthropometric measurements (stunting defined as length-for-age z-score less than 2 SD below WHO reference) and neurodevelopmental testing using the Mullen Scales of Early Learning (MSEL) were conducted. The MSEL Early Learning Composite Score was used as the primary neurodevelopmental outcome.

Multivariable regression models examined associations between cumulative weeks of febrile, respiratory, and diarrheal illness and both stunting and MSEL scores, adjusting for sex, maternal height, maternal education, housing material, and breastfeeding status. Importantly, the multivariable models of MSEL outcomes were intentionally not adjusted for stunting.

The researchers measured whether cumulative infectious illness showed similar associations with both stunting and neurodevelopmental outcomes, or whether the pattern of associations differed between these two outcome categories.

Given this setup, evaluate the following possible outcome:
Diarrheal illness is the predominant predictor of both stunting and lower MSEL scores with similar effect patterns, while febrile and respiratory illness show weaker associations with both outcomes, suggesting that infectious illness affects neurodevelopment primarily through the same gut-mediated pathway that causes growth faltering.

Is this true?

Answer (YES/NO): NO